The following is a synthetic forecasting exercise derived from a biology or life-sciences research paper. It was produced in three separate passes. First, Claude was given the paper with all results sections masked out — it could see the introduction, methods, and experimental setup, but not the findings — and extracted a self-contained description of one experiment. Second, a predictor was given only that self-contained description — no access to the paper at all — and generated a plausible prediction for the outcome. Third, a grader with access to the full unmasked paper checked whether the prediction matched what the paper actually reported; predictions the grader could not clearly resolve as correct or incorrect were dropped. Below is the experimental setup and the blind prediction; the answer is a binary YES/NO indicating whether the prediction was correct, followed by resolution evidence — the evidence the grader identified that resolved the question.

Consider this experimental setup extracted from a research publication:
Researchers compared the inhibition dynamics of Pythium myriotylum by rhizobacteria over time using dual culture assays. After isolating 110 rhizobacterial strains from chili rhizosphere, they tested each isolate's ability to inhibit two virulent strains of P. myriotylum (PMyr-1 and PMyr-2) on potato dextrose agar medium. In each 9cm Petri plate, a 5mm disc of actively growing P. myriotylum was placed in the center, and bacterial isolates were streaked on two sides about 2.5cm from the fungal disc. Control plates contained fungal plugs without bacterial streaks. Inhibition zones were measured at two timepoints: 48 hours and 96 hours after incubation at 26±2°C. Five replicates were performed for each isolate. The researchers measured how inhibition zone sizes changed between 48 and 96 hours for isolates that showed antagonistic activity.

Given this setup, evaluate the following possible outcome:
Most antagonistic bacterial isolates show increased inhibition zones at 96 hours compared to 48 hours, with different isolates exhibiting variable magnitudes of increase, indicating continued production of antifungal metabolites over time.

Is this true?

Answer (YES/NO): NO